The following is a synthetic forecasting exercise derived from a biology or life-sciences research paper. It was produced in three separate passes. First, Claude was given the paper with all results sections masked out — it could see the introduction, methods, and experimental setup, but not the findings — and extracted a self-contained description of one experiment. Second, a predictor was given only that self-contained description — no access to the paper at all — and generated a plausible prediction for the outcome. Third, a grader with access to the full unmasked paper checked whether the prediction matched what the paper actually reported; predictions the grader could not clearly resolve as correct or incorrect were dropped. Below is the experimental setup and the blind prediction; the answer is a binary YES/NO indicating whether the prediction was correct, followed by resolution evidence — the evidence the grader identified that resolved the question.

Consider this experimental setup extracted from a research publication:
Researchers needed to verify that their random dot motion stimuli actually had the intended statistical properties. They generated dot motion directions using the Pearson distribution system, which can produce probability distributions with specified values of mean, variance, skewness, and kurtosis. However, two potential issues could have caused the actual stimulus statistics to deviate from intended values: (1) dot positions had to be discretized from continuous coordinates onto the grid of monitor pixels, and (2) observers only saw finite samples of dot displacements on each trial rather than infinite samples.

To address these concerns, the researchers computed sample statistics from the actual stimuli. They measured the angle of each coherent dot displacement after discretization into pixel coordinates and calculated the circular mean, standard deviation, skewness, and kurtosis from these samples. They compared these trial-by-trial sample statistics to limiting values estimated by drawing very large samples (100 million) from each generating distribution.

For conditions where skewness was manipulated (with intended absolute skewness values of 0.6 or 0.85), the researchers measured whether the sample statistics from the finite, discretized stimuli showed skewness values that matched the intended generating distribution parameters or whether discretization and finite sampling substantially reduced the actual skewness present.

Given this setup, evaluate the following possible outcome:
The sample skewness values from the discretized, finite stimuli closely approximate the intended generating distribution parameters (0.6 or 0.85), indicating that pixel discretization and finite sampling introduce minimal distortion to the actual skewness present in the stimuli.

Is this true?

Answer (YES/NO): NO